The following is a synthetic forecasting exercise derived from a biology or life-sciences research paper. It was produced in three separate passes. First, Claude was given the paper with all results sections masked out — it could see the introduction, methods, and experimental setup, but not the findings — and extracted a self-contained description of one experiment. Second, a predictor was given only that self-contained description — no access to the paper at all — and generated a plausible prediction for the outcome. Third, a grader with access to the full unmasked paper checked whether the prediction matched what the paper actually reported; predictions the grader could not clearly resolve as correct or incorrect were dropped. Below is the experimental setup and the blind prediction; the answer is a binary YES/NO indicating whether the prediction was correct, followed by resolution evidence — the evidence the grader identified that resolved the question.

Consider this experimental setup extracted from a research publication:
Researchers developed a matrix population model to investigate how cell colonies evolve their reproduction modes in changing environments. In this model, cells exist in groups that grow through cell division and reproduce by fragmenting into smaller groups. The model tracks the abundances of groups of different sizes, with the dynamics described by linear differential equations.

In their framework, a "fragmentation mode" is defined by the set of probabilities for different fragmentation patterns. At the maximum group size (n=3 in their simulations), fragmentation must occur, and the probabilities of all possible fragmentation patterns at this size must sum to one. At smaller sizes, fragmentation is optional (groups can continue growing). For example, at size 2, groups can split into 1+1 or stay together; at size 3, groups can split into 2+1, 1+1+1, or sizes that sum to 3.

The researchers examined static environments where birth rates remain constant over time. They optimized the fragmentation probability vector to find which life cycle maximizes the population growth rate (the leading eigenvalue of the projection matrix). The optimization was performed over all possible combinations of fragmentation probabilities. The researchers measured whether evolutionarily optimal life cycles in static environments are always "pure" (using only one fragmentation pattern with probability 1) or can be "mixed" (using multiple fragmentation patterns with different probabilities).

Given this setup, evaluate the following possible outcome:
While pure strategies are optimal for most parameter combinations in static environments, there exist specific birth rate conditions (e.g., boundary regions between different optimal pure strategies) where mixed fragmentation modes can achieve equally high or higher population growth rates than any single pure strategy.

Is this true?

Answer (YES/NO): NO